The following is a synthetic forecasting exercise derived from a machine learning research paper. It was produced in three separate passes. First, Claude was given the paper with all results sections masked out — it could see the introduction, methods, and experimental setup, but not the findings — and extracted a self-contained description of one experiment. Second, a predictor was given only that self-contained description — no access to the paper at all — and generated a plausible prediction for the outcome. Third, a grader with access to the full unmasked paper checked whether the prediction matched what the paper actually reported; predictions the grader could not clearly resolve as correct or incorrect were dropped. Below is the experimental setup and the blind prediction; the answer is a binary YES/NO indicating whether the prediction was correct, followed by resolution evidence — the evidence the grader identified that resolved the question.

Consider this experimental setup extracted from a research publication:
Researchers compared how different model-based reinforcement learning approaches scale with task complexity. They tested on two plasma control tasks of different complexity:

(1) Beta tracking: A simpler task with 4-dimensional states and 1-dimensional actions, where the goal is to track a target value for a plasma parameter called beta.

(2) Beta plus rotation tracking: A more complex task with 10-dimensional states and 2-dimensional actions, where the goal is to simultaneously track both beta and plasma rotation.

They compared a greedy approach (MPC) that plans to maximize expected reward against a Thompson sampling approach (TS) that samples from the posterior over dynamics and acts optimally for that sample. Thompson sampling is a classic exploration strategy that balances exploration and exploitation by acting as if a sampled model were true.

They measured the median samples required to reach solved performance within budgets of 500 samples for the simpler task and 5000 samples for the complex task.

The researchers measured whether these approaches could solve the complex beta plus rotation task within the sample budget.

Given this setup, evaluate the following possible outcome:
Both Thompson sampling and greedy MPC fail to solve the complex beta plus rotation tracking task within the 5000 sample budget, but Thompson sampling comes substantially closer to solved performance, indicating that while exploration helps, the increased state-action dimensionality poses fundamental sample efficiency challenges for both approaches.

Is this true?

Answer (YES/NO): NO